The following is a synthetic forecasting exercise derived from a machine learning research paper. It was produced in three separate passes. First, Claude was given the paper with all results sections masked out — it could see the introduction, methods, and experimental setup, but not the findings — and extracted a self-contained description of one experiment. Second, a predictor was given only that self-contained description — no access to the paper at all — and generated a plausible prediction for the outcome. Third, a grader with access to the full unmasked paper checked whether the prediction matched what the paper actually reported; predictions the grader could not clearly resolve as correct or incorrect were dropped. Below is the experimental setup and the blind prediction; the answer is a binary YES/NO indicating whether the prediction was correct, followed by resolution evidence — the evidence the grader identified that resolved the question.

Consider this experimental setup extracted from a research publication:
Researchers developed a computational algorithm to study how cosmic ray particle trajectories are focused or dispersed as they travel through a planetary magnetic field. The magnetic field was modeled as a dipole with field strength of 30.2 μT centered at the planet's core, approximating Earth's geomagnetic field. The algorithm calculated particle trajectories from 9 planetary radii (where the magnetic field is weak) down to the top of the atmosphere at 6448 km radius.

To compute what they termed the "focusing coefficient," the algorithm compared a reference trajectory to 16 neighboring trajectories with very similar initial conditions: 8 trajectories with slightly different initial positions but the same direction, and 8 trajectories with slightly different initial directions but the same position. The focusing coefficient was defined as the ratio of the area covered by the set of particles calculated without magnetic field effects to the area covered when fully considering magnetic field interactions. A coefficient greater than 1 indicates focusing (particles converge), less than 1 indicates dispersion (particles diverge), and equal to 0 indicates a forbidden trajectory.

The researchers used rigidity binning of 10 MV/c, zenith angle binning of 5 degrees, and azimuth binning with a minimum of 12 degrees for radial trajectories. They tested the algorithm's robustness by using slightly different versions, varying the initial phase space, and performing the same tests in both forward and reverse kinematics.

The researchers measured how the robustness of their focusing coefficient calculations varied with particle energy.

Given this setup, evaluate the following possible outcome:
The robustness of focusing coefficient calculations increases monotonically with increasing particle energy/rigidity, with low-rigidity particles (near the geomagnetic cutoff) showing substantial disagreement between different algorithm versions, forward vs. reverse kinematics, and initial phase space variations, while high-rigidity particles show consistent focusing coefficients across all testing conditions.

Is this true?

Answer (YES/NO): YES